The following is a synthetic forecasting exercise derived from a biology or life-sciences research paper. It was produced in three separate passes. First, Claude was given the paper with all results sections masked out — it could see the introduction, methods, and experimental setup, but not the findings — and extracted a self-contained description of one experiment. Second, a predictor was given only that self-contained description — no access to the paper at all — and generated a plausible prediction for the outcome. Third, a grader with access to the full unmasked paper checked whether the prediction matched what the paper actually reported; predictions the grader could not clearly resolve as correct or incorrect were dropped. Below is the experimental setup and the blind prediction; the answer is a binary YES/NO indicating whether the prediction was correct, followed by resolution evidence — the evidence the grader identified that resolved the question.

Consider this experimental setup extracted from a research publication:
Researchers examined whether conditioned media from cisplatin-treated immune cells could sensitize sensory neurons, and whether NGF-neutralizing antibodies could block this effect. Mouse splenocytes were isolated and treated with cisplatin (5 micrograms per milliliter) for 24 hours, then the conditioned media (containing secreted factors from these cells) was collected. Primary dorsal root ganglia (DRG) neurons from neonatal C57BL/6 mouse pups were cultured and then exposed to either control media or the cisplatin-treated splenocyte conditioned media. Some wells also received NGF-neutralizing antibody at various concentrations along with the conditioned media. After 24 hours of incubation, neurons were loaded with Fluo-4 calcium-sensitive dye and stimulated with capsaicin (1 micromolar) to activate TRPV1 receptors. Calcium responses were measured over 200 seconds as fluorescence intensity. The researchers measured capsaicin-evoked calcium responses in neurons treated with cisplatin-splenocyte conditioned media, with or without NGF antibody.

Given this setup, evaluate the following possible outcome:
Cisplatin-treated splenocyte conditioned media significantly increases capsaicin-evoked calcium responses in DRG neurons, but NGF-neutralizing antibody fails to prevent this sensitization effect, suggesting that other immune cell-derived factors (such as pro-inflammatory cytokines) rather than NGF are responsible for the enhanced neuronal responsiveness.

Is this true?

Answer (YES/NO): NO